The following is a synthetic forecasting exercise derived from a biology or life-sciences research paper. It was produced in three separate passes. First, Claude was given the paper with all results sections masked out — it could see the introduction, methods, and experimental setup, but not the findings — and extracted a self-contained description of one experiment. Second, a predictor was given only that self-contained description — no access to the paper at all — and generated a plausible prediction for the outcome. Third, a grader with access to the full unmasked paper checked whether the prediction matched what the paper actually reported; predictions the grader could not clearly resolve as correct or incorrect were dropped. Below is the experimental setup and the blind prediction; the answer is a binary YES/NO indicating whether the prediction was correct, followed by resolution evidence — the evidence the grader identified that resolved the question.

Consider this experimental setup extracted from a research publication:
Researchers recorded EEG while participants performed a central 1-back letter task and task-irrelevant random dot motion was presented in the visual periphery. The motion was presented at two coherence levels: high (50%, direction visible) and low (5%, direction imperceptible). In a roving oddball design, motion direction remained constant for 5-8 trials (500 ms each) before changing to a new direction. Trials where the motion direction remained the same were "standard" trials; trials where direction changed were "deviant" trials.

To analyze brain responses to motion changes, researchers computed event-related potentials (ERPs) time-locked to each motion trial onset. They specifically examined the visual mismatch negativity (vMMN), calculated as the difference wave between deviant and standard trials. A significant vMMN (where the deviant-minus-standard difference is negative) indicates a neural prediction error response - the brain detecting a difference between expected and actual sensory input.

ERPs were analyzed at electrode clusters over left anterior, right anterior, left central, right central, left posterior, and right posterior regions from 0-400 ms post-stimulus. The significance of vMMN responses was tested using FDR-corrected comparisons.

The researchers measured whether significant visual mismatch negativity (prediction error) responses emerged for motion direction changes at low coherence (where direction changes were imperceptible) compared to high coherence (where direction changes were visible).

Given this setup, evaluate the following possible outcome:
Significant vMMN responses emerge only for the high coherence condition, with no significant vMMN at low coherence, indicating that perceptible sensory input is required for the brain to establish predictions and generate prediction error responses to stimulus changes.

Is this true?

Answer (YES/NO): NO